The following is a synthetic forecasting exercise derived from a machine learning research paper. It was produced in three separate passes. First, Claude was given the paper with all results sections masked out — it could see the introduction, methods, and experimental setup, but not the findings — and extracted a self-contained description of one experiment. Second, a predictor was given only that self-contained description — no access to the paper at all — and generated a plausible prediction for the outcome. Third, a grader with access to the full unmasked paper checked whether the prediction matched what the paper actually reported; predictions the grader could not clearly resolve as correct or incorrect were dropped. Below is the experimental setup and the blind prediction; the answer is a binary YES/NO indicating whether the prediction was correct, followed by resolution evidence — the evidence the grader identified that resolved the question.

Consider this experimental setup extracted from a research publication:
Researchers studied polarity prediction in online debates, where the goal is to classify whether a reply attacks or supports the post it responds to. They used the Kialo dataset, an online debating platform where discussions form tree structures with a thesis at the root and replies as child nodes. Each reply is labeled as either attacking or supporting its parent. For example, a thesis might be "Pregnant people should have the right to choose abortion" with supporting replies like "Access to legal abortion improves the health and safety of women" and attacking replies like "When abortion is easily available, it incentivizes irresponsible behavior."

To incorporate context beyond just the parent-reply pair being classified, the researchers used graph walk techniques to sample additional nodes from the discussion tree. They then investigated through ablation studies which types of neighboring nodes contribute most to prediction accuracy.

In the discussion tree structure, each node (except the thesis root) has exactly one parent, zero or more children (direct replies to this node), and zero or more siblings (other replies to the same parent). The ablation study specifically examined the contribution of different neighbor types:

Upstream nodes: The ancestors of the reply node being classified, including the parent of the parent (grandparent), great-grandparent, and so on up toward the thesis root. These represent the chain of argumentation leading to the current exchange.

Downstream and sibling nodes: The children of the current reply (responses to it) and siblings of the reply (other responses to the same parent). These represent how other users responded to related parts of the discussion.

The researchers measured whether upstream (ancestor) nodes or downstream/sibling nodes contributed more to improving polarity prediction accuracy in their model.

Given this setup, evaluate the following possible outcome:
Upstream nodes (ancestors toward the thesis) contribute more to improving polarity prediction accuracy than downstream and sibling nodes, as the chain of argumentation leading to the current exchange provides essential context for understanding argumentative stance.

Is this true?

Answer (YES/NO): YES